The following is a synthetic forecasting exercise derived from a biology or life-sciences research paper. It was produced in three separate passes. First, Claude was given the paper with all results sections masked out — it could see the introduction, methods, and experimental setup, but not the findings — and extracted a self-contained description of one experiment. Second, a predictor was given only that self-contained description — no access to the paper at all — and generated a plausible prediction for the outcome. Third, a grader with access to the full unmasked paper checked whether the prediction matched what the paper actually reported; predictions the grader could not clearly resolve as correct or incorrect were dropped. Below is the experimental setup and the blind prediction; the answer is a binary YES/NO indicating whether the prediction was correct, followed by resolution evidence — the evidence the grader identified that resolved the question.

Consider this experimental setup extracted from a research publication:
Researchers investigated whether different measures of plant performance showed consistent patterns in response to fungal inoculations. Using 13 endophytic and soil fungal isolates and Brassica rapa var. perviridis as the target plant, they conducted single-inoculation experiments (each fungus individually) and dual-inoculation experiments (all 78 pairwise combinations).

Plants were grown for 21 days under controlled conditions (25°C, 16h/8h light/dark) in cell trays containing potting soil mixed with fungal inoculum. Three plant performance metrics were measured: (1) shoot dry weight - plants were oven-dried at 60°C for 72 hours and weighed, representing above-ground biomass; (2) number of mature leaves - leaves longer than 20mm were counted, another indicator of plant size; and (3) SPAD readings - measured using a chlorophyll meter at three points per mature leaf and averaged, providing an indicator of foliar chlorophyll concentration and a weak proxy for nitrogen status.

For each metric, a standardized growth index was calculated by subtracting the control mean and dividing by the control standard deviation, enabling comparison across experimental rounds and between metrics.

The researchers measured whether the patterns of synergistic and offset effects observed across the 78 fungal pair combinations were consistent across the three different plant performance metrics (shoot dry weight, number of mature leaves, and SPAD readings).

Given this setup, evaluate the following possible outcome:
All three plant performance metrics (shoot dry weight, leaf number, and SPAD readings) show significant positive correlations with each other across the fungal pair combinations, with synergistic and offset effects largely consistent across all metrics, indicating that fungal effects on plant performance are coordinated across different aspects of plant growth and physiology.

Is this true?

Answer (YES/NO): NO